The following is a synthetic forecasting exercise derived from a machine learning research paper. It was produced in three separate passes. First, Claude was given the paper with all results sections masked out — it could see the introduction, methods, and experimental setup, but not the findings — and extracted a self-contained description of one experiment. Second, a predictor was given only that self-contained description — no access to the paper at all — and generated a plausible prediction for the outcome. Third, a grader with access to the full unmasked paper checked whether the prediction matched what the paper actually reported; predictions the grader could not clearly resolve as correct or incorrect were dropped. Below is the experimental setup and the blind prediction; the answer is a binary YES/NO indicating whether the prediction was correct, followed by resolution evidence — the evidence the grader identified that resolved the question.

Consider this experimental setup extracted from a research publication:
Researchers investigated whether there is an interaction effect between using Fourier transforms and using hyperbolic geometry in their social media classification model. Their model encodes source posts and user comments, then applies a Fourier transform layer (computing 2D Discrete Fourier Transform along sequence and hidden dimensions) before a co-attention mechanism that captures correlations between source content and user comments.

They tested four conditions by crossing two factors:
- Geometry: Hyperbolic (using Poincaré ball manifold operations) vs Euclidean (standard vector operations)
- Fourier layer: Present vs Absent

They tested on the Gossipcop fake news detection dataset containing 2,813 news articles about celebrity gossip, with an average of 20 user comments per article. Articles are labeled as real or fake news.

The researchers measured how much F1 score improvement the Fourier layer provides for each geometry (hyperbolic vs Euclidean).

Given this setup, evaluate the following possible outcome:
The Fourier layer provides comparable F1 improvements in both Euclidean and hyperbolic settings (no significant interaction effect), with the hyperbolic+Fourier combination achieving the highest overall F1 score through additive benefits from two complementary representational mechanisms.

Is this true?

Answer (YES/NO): NO